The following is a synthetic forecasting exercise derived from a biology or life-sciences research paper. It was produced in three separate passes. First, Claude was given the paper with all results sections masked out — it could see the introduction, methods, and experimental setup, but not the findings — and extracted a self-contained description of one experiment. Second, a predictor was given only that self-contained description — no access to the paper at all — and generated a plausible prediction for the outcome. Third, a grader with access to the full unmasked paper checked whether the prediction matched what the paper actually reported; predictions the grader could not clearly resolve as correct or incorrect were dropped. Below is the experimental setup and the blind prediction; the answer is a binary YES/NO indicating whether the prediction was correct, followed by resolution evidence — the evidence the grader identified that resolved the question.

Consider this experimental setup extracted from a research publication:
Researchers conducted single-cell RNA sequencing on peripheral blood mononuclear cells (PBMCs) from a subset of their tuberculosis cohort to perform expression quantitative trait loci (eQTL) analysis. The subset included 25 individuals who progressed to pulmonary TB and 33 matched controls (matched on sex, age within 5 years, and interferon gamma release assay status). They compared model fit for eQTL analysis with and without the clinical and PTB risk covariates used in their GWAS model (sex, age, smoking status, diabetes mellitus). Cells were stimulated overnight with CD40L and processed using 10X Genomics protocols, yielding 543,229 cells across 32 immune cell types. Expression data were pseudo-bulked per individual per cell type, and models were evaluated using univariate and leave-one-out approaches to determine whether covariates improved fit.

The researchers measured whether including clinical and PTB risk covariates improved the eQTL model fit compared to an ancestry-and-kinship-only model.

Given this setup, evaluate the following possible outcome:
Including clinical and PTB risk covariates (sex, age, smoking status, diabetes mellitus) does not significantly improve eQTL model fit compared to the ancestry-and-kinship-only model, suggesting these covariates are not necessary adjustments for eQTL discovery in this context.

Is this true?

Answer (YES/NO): YES